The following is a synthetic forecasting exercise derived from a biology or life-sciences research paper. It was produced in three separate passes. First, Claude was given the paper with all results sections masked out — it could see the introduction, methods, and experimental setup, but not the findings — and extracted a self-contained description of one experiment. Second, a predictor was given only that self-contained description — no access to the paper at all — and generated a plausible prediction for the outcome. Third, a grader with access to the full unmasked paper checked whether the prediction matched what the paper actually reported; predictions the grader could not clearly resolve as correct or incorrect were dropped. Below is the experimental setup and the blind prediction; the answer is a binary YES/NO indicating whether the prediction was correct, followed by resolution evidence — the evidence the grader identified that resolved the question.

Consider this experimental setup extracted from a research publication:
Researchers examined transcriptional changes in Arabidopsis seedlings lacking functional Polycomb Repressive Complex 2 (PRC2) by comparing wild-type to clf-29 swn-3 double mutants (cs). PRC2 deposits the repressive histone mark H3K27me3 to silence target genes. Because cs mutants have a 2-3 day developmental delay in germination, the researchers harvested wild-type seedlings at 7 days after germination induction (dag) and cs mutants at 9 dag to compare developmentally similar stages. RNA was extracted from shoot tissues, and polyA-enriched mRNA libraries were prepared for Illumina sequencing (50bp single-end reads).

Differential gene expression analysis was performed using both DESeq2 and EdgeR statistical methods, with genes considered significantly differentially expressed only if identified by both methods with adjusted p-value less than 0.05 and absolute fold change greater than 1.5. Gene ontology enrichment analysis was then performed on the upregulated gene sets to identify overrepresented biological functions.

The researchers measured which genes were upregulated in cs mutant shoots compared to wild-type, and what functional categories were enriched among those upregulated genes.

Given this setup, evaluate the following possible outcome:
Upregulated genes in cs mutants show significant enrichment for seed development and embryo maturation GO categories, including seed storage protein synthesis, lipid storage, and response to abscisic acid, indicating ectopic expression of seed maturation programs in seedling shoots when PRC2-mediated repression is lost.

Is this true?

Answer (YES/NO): NO